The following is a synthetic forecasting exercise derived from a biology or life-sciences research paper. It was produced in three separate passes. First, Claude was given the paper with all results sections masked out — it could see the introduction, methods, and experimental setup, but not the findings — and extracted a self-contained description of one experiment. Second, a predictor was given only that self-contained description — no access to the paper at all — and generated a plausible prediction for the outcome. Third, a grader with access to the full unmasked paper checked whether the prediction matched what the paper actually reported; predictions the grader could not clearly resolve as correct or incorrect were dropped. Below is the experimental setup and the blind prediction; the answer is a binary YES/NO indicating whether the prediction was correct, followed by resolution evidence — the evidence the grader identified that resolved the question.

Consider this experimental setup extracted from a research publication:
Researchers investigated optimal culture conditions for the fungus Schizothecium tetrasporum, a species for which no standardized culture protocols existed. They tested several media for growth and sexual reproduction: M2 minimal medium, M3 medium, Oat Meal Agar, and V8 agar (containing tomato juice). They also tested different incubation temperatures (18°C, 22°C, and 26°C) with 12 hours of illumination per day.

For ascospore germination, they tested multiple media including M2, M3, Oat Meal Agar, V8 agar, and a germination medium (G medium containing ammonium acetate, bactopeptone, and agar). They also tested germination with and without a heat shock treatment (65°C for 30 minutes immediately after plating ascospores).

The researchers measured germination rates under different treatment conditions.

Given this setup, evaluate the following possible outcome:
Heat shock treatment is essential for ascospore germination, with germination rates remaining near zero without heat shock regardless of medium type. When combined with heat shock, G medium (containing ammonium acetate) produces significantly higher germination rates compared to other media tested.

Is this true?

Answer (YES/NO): NO